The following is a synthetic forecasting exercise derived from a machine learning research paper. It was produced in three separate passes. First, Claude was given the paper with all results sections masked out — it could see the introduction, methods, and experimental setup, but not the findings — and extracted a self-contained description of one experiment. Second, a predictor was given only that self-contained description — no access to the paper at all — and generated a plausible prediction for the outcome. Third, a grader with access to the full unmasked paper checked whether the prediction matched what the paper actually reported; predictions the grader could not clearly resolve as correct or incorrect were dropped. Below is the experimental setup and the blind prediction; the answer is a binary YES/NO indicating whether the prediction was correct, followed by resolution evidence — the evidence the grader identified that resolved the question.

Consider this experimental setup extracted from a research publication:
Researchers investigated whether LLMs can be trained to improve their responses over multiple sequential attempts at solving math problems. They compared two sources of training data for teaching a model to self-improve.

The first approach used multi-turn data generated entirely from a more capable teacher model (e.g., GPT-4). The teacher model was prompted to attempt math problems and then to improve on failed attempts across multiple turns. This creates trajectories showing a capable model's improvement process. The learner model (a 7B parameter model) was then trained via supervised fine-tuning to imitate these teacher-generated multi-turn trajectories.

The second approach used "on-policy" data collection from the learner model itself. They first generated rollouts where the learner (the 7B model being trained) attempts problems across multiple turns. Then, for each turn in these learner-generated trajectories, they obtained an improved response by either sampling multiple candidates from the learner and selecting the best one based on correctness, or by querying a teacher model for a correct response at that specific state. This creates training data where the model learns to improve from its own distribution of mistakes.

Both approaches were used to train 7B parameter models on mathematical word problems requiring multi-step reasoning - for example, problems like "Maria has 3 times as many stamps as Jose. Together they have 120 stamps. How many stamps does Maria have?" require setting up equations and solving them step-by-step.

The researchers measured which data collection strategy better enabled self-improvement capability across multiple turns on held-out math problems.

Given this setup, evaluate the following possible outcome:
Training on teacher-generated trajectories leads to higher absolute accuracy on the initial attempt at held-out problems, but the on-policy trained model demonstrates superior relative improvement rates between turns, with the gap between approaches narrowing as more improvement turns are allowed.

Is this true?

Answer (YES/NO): NO